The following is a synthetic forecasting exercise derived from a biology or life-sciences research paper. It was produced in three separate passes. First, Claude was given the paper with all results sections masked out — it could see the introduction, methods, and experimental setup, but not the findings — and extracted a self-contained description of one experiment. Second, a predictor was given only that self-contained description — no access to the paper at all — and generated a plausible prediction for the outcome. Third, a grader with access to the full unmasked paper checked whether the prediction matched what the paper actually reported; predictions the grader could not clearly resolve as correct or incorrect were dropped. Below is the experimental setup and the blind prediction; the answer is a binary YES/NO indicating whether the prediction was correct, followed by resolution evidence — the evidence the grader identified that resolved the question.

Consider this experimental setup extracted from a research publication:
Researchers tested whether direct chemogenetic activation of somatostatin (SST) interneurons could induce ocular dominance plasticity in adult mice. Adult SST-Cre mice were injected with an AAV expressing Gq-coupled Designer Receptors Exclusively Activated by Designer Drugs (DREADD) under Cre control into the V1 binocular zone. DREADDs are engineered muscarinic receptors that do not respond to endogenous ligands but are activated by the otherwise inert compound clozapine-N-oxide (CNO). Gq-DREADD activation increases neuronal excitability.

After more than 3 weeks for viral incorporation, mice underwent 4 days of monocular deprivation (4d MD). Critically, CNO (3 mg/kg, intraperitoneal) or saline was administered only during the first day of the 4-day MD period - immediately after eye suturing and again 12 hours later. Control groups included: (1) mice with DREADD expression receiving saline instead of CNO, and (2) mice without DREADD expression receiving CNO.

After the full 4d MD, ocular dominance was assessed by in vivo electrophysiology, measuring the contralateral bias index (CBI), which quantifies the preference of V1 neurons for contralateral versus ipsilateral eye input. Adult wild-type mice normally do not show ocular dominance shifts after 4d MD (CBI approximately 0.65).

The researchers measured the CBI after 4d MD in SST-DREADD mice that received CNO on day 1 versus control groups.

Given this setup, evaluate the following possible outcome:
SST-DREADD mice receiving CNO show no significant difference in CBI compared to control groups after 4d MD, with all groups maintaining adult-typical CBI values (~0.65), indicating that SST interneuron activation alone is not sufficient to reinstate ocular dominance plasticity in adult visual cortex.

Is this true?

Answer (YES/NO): NO